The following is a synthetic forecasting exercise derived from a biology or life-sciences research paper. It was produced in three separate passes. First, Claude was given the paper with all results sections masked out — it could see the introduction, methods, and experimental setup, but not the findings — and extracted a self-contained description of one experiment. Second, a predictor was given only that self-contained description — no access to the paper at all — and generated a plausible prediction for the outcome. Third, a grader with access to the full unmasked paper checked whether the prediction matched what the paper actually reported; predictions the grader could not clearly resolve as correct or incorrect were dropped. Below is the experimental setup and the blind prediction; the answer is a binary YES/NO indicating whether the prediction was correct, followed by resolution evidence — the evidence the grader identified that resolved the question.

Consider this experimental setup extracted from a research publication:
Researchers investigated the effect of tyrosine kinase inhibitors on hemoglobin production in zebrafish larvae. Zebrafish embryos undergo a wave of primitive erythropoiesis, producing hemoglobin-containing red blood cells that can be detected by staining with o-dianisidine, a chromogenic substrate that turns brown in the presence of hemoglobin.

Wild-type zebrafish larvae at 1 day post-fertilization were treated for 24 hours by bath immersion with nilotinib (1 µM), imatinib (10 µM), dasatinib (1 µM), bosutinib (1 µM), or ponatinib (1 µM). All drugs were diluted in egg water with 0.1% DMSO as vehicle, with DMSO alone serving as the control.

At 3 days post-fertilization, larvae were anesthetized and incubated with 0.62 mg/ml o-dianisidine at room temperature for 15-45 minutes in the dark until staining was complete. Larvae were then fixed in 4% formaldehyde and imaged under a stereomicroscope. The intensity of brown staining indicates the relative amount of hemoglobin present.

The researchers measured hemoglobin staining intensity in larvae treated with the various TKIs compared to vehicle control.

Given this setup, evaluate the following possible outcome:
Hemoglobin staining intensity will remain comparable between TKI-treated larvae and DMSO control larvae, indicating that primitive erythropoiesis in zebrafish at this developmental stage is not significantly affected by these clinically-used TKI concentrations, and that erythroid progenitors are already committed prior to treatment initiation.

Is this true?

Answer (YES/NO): NO